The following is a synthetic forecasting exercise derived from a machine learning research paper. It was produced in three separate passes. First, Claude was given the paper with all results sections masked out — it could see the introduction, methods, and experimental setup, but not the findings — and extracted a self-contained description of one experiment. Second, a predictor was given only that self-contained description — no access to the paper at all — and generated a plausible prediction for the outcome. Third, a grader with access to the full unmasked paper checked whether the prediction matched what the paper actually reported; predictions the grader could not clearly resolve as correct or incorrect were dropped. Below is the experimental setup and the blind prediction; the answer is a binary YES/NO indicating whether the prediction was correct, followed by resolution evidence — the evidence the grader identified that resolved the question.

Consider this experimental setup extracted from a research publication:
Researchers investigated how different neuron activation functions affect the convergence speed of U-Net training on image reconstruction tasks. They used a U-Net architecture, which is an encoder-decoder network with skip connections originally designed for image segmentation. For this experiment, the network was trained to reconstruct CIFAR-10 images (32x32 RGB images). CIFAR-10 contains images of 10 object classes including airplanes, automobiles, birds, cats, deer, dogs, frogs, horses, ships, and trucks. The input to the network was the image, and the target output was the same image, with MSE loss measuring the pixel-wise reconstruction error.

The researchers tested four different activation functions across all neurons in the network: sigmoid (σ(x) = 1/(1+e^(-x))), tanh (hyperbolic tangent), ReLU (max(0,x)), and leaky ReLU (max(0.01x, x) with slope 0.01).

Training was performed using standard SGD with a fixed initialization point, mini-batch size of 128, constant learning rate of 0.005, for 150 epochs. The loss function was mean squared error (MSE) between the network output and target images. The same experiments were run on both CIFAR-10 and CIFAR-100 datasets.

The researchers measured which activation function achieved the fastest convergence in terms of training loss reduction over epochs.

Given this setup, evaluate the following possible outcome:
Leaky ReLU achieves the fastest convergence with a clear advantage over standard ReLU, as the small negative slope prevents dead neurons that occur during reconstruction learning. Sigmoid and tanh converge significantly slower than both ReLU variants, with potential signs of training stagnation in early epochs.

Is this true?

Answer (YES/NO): NO